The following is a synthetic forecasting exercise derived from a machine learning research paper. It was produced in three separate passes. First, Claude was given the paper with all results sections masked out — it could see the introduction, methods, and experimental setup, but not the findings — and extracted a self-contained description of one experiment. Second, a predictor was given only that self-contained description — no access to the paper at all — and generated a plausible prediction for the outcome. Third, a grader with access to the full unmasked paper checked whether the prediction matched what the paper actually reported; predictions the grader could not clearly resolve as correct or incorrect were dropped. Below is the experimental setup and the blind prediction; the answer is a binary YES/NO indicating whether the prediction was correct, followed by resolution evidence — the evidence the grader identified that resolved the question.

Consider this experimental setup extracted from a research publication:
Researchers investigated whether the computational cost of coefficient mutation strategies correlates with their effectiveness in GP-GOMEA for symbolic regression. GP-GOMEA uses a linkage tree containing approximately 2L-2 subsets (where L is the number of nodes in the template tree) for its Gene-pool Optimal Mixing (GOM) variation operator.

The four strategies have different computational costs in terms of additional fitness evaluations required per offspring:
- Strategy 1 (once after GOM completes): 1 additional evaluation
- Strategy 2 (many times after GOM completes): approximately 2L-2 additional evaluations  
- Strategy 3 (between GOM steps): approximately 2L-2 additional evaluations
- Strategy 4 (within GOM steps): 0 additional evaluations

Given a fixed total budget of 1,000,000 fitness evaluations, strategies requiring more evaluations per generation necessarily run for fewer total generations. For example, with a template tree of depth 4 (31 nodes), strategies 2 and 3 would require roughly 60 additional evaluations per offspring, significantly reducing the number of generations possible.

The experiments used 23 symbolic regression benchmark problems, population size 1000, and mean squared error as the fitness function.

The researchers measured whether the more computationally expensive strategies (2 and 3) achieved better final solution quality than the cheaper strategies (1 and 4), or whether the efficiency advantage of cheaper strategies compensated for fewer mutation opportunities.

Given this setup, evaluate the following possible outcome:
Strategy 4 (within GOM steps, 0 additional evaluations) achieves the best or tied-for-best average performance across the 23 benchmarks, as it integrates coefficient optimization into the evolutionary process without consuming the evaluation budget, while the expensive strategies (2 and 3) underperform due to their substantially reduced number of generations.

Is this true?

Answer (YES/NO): NO